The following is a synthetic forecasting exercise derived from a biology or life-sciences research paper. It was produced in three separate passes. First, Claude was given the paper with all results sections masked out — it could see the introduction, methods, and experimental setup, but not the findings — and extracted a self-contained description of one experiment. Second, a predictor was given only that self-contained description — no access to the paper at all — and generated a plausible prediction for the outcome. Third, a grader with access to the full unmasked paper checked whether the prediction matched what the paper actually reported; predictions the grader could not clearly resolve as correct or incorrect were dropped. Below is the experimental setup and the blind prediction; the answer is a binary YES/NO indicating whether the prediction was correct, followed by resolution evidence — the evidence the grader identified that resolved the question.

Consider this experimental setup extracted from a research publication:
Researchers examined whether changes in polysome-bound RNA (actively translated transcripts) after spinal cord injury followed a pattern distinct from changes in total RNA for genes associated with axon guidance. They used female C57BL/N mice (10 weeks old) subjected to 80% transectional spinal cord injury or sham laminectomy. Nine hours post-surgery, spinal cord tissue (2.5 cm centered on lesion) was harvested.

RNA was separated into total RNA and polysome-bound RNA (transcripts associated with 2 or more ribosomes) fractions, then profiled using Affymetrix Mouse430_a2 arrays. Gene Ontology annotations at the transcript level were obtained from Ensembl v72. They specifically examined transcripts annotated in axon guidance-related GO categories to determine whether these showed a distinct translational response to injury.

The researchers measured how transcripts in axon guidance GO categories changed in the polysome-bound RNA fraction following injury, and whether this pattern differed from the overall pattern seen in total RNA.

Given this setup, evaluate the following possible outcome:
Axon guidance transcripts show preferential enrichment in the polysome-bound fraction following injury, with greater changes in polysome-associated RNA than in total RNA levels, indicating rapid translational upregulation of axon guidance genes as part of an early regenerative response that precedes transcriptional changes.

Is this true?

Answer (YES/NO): NO